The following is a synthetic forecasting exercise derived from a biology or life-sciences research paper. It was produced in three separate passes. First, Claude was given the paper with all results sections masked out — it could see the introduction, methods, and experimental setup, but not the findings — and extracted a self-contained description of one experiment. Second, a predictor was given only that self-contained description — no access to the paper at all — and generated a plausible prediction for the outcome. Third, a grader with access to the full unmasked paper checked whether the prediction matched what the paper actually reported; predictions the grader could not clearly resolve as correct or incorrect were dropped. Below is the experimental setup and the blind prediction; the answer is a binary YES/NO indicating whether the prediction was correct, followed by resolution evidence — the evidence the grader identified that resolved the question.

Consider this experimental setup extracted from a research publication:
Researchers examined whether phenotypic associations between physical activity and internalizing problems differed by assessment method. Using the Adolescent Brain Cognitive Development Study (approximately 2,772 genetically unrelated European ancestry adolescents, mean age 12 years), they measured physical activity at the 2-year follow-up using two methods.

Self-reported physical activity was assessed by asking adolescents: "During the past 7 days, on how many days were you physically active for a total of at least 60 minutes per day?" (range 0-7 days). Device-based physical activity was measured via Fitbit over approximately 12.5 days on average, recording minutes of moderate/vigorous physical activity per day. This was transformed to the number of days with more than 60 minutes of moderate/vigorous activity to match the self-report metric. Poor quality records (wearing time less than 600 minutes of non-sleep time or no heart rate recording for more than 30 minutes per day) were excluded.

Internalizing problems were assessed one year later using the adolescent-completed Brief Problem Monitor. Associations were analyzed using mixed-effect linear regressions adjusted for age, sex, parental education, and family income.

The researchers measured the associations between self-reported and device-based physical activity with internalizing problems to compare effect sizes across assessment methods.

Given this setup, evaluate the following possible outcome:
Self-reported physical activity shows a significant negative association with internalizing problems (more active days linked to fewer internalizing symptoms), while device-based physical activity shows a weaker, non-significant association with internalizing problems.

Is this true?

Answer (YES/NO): NO